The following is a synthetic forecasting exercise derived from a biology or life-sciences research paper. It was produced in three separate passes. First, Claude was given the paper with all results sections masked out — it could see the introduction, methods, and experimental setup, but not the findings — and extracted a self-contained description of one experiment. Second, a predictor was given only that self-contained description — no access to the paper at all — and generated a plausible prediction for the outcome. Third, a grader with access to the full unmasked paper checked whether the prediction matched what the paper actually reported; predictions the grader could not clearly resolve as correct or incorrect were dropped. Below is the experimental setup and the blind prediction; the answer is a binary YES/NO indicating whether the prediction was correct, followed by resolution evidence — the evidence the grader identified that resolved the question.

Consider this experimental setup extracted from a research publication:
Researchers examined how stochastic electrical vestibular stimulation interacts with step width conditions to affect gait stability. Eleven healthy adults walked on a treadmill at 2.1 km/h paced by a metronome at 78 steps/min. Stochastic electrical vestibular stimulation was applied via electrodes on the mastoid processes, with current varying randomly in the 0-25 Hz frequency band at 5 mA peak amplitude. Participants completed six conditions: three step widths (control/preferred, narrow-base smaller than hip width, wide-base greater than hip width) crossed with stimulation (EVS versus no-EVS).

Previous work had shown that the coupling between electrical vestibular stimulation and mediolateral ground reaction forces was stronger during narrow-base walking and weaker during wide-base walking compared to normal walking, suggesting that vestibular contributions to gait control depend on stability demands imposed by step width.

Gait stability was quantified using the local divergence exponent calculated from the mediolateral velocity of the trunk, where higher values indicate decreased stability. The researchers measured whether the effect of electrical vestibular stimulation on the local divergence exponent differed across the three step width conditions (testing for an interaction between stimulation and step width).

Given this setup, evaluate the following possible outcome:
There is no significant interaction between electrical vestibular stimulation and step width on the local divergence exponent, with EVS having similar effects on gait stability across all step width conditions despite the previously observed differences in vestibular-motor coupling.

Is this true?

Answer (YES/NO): YES